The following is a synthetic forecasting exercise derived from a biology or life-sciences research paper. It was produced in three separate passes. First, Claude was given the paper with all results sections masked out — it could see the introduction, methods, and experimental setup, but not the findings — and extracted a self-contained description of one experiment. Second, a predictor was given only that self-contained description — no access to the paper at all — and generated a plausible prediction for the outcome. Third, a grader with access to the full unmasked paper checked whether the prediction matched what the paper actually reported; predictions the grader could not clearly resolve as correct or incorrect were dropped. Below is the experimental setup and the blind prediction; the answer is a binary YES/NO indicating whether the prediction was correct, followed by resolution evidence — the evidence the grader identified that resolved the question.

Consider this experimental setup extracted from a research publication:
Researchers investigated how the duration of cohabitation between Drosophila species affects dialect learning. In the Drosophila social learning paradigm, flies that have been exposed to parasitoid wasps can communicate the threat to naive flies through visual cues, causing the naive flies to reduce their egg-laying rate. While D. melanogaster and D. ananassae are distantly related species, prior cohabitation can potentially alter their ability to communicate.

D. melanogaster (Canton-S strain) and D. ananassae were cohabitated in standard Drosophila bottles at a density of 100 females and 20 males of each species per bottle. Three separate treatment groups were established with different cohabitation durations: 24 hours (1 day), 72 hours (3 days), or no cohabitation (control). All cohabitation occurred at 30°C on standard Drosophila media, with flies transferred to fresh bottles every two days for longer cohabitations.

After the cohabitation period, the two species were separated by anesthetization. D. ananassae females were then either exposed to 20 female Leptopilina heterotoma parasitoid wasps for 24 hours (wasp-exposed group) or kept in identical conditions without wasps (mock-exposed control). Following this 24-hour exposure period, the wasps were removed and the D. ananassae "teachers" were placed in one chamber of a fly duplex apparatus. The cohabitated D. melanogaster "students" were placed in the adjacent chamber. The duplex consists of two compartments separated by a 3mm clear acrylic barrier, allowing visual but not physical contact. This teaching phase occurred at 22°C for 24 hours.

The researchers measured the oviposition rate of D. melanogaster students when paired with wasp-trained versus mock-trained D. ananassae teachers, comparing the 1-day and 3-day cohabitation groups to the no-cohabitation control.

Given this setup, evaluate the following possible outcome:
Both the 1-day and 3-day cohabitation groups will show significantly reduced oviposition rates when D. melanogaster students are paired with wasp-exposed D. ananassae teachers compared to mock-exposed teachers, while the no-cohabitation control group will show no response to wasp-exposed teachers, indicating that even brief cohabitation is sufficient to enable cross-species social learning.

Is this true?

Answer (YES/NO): NO